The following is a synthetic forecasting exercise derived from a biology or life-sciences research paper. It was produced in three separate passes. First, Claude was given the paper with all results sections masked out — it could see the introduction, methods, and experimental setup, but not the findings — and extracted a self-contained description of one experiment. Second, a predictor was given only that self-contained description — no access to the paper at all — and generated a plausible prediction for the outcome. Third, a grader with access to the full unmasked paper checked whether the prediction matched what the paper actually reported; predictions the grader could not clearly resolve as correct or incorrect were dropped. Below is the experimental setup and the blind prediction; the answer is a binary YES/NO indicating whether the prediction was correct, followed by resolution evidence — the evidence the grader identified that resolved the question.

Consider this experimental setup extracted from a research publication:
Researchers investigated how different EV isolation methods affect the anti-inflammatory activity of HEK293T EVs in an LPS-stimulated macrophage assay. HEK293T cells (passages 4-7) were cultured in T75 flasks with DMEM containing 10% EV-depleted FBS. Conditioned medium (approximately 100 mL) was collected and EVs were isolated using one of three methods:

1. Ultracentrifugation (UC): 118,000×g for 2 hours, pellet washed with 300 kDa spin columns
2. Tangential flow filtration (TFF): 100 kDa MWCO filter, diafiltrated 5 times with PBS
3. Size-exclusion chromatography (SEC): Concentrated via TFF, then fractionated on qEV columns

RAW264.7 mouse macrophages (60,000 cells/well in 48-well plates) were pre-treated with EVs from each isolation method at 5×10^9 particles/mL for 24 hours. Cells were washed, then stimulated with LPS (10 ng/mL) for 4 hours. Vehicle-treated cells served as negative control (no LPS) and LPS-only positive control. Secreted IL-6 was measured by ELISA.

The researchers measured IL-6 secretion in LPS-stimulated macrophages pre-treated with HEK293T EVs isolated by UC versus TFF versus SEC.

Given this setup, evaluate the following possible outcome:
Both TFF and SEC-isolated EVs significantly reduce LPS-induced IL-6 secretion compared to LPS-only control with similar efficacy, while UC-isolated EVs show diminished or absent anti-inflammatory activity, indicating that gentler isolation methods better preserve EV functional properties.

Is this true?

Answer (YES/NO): NO